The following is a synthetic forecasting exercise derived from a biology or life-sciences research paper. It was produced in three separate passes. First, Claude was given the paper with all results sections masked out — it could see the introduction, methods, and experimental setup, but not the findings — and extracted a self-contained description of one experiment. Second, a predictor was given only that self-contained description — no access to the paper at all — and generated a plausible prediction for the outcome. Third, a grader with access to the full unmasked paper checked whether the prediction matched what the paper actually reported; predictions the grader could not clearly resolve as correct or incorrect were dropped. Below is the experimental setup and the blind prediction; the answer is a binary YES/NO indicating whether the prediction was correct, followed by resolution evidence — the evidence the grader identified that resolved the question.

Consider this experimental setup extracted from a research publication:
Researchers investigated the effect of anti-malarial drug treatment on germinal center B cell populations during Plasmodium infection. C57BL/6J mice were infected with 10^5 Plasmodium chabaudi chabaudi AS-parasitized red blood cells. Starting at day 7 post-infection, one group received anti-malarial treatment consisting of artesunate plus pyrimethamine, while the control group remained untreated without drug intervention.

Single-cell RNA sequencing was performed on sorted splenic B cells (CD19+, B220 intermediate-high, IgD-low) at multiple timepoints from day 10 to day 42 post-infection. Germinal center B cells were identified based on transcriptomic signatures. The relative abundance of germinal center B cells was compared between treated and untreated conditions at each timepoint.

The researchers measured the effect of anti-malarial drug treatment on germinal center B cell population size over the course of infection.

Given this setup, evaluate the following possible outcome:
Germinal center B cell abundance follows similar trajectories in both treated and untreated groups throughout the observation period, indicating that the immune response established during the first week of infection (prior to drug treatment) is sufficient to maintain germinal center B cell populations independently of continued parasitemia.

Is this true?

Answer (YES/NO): NO